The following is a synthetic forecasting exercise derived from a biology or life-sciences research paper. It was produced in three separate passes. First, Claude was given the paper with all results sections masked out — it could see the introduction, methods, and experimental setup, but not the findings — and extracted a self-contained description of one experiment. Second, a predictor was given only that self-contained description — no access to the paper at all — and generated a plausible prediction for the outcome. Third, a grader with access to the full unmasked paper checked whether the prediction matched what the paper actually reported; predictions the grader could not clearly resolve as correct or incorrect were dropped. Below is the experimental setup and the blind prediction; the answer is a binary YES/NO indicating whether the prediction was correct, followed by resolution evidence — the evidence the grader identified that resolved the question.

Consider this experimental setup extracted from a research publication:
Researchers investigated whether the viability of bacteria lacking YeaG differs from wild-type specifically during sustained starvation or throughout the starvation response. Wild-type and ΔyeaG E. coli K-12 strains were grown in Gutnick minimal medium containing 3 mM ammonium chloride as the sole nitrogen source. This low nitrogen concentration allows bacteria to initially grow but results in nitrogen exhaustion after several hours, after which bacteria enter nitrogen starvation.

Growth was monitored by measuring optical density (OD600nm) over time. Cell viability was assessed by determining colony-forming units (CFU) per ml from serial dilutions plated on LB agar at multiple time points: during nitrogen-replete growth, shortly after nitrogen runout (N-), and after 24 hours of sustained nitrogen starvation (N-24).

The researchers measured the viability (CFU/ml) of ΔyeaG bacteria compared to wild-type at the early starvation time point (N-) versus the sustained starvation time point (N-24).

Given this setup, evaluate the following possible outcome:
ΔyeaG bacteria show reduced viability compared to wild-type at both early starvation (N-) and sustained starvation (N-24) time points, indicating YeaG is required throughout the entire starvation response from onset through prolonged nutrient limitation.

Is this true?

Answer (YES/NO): NO